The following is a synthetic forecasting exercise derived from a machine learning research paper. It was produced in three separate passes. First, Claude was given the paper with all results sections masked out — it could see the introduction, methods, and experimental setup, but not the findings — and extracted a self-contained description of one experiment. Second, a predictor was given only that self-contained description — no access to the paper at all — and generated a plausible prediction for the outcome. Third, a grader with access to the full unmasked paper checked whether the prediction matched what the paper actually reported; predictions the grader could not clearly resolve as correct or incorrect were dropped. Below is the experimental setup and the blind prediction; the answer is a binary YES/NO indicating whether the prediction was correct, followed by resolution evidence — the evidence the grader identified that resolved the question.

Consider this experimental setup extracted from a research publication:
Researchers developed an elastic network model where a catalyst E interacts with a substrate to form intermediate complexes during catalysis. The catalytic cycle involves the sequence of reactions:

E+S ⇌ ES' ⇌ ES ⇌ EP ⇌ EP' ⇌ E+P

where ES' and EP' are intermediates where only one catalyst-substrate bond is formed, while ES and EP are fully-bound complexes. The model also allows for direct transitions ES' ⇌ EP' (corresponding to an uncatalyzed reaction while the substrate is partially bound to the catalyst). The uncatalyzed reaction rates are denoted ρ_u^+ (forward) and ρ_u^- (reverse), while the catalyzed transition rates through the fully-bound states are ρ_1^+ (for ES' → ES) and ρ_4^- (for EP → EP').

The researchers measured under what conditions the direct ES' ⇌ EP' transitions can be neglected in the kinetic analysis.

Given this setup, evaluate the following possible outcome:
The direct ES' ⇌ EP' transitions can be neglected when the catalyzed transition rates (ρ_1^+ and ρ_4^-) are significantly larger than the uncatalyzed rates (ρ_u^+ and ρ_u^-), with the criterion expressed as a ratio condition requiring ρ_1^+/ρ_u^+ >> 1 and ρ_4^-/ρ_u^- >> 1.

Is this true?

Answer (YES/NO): YES